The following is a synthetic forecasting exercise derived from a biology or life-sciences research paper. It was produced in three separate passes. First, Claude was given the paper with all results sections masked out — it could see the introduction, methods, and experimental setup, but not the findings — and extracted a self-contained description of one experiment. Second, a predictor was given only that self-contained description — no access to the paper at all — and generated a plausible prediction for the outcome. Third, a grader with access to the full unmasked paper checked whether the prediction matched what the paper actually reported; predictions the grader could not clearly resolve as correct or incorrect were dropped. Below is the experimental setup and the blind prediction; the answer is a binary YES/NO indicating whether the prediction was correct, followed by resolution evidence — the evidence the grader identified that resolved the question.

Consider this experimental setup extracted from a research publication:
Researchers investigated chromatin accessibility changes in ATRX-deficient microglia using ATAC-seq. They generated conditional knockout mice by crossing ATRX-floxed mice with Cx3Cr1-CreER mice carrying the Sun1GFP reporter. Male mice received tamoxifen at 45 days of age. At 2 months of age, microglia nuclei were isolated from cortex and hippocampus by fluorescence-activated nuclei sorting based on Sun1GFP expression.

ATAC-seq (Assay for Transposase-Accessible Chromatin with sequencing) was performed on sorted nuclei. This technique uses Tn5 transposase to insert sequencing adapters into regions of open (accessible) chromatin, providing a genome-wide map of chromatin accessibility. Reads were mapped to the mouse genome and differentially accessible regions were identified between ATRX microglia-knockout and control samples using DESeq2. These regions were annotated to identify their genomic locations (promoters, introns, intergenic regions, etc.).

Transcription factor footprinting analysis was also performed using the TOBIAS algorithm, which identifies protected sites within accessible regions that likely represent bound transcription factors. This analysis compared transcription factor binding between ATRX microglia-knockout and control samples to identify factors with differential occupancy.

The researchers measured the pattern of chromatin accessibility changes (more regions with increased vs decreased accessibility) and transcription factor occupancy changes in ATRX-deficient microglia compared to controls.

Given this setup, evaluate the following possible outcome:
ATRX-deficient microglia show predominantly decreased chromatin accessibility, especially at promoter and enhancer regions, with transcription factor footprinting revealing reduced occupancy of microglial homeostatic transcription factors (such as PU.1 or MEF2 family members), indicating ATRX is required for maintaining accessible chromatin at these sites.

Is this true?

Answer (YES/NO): NO